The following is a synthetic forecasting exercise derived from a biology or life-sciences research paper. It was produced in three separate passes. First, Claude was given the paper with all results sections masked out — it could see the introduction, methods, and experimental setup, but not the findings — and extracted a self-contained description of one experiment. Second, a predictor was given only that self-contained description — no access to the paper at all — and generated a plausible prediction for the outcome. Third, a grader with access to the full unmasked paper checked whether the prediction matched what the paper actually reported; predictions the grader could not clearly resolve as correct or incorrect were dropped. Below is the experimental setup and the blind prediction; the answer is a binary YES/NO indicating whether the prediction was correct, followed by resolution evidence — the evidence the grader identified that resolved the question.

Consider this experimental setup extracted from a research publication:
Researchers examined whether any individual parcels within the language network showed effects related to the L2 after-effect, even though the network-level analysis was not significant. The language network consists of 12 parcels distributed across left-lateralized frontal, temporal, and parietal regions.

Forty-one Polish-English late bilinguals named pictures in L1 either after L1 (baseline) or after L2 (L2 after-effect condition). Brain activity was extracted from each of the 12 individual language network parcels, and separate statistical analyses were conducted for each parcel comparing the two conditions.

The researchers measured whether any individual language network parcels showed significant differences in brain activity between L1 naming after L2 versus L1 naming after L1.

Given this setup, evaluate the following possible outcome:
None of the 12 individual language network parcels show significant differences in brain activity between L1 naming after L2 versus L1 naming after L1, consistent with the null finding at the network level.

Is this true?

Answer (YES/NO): YES